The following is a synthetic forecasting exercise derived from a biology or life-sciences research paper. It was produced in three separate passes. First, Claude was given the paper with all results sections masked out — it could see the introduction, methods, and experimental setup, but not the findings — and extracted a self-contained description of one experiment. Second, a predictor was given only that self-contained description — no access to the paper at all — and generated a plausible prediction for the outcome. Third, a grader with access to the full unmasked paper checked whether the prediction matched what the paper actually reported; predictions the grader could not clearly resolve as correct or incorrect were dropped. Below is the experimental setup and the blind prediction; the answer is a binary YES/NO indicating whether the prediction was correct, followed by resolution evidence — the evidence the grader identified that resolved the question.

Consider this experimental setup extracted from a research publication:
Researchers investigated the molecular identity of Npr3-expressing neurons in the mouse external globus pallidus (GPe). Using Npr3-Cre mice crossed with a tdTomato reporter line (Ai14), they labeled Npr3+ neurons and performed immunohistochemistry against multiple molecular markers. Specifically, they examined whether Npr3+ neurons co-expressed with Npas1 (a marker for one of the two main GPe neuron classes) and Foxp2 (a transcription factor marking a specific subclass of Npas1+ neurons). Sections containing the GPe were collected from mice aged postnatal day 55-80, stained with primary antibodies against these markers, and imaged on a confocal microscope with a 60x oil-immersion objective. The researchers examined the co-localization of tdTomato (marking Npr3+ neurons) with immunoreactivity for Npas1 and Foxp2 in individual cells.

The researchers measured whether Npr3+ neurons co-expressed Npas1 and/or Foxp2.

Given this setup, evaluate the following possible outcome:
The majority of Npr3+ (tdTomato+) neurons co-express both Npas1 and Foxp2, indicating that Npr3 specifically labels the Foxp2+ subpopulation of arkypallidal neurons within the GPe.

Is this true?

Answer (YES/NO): NO